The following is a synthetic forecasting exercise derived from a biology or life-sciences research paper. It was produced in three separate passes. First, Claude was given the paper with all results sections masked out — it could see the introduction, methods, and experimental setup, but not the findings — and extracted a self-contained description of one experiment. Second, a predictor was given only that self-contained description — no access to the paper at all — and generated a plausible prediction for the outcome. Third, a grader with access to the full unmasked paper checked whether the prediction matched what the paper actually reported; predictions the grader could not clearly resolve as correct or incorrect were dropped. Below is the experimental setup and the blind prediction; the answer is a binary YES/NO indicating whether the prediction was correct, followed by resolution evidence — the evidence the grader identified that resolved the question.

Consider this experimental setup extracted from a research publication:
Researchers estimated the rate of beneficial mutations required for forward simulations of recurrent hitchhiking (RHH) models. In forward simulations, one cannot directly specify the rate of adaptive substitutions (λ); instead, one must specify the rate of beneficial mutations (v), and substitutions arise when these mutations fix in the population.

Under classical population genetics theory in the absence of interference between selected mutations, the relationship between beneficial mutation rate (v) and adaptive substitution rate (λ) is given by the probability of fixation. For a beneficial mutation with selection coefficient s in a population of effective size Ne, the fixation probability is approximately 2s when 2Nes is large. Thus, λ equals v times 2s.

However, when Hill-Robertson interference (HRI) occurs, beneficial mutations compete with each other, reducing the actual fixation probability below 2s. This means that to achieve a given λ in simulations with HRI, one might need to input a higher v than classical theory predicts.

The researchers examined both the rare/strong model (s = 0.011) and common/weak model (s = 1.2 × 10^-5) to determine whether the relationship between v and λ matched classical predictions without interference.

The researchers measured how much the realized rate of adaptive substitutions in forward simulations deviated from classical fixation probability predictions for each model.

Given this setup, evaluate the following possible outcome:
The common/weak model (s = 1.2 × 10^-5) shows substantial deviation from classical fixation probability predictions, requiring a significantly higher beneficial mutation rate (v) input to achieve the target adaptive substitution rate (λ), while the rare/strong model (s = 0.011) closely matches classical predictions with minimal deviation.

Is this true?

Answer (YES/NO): YES